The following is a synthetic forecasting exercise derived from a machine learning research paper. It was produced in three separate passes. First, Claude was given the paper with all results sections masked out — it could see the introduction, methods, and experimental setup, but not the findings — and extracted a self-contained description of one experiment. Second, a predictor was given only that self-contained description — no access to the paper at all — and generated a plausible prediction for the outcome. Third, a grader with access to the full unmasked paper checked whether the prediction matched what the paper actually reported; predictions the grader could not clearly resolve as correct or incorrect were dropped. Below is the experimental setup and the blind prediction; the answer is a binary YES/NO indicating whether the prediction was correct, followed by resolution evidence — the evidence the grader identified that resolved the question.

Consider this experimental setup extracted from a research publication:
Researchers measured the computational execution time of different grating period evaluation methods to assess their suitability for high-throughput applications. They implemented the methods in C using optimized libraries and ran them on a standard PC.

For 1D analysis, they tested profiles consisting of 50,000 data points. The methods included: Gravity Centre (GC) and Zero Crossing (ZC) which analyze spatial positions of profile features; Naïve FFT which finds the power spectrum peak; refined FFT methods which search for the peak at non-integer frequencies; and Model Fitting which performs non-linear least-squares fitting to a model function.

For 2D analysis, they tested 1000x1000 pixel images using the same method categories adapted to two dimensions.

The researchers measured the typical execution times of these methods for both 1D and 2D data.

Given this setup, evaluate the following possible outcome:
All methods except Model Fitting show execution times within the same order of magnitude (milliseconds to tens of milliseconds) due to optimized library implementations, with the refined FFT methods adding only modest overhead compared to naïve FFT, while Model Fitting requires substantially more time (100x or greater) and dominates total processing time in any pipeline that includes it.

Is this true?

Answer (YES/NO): NO